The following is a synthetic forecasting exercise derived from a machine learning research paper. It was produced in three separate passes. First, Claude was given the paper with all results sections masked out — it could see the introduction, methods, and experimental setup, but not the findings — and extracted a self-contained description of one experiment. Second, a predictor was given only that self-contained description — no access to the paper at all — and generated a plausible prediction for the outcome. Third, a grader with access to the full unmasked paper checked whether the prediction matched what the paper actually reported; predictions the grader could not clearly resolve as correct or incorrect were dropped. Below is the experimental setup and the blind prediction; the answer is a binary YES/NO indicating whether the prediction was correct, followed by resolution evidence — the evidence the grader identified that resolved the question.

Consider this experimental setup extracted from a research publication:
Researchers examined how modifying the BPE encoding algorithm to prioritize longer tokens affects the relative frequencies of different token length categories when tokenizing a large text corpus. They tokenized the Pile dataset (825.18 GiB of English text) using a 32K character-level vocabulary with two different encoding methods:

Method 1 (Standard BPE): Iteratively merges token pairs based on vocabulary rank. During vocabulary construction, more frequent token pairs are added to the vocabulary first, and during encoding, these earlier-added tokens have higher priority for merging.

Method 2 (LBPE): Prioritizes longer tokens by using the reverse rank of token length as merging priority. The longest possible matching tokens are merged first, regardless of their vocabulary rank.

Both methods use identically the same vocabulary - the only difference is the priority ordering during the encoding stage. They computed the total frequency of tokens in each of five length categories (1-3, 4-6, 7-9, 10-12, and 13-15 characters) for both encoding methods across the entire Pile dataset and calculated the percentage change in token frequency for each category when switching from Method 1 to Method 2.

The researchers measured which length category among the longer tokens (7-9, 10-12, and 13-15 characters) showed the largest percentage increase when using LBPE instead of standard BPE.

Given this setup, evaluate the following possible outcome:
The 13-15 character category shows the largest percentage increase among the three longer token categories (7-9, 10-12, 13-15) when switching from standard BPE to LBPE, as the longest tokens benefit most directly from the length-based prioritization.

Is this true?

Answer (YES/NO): NO